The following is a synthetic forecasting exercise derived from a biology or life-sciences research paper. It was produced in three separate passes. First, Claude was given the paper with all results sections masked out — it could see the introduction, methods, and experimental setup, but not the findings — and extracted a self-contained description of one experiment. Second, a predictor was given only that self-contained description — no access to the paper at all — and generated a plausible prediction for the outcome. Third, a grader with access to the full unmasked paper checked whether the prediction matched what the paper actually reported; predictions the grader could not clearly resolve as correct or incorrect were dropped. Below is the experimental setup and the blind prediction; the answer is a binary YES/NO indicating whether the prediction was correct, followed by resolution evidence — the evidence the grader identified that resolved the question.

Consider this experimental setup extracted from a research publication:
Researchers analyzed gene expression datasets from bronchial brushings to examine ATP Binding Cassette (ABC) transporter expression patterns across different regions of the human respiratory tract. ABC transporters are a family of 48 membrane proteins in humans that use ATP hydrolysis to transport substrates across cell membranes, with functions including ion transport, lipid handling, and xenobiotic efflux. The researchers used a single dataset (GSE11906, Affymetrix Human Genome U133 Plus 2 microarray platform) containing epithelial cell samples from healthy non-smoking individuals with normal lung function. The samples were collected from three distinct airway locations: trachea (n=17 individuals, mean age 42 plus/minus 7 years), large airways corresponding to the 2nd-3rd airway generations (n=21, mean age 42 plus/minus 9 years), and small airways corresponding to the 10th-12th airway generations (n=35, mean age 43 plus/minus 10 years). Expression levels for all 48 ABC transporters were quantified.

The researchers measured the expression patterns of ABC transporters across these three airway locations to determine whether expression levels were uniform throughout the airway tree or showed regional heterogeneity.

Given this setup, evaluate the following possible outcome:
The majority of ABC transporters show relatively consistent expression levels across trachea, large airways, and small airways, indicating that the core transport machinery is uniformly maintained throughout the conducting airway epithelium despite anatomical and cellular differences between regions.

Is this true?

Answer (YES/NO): NO